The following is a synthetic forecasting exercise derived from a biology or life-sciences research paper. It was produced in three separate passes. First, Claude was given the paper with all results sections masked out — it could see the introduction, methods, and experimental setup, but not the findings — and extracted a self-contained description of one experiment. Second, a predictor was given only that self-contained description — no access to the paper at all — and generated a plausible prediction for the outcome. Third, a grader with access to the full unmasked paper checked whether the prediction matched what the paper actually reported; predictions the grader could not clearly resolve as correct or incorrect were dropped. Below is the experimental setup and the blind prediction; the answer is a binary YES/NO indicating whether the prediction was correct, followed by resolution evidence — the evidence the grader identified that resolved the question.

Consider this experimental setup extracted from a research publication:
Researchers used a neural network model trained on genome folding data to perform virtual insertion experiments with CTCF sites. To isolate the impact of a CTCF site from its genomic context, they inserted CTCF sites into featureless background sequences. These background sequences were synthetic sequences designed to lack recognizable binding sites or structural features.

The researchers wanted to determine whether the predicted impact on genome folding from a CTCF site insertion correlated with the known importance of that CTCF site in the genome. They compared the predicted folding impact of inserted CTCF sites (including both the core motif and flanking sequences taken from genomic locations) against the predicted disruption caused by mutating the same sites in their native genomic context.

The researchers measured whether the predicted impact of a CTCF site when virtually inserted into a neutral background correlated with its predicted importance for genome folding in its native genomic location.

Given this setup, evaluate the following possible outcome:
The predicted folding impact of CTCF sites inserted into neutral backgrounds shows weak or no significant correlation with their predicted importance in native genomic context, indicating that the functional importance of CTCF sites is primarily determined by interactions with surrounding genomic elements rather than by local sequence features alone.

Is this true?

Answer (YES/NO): NO